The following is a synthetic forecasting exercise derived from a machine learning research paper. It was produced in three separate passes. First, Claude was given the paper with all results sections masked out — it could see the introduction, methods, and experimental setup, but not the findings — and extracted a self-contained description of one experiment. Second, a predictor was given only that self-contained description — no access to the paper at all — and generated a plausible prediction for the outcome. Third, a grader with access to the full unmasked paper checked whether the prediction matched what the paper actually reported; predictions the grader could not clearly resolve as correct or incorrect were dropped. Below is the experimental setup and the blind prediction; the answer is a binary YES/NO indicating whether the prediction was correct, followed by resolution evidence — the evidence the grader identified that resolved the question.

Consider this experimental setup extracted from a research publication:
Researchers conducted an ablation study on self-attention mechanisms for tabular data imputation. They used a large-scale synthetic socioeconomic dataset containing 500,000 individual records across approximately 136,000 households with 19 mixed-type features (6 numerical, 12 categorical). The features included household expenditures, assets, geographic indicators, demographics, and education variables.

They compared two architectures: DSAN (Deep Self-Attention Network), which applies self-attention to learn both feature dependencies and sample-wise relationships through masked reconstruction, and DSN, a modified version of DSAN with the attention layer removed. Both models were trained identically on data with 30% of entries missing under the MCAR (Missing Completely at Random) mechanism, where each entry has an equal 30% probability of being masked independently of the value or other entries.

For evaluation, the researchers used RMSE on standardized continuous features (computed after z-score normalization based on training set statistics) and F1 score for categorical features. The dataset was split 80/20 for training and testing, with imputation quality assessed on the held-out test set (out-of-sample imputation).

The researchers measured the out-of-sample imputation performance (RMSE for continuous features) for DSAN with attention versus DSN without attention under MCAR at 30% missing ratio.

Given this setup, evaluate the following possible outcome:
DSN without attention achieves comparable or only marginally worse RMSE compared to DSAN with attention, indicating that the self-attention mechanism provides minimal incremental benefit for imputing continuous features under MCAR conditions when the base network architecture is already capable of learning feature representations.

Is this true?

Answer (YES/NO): NO